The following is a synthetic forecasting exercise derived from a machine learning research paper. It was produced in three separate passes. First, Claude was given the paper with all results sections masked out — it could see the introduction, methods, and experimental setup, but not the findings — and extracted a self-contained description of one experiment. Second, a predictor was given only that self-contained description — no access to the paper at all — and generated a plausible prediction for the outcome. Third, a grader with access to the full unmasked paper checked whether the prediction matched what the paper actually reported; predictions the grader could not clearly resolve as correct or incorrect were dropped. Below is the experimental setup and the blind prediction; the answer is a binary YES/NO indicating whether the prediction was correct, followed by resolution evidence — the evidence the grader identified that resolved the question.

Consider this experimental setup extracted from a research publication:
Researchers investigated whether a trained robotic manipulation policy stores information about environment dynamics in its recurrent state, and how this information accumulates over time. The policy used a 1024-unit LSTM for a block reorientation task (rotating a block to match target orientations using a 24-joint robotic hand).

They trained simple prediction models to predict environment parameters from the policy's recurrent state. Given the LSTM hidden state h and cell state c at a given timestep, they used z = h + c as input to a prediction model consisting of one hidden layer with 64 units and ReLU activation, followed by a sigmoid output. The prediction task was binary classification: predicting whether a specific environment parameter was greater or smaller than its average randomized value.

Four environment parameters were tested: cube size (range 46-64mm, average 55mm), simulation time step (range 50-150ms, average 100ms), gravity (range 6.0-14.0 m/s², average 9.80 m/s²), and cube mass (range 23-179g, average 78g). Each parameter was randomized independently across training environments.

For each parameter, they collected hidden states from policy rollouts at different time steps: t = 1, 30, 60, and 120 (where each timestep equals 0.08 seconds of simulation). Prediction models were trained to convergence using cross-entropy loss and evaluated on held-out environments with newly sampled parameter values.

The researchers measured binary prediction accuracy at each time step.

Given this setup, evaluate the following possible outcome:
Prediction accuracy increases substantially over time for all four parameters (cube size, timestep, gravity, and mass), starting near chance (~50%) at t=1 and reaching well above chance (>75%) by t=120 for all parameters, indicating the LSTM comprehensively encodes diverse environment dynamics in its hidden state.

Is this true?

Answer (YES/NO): NO